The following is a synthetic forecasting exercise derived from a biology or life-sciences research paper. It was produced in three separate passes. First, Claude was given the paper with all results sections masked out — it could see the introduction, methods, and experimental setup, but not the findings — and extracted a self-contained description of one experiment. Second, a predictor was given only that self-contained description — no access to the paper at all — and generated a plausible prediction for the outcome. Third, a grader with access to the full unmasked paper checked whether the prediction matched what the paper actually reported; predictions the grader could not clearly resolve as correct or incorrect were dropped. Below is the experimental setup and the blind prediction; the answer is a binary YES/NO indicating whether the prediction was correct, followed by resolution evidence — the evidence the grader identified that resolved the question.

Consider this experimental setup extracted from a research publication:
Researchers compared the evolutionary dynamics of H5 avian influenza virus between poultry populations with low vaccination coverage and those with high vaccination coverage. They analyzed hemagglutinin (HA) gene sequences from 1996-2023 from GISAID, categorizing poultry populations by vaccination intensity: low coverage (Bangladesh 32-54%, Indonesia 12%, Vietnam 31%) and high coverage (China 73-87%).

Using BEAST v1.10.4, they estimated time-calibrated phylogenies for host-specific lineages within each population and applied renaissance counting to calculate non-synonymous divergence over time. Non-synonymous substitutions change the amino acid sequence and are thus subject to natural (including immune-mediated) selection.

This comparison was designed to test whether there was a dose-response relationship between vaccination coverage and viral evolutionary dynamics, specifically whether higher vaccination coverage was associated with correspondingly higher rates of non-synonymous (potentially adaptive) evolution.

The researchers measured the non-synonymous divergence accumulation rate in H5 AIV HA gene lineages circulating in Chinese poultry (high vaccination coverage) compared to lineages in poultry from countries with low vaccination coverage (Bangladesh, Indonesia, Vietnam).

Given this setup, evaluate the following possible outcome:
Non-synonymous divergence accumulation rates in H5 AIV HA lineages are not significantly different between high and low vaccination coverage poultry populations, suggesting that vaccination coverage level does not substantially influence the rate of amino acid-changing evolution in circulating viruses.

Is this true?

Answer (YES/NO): NO